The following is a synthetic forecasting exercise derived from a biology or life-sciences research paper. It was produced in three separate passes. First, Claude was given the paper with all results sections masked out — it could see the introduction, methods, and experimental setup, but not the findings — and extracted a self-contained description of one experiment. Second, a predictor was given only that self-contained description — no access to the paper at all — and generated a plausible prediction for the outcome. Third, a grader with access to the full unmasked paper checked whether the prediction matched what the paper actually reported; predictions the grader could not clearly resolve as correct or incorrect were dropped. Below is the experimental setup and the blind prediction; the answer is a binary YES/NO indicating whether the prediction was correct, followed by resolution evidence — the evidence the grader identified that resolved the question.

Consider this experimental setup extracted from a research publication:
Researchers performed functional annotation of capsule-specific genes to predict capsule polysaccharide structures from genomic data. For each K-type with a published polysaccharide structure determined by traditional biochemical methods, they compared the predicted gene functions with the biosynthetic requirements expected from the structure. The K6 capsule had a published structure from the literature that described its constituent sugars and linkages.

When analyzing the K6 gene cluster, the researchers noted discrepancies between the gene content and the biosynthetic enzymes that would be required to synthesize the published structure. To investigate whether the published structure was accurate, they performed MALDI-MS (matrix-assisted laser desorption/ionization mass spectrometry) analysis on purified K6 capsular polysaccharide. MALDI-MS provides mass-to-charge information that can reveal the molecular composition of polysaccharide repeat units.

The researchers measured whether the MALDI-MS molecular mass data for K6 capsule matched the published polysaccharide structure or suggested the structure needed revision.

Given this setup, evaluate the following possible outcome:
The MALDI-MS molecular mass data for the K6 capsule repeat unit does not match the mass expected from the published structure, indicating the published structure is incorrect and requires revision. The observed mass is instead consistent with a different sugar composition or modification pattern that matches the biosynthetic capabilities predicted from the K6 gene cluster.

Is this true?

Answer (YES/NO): YES